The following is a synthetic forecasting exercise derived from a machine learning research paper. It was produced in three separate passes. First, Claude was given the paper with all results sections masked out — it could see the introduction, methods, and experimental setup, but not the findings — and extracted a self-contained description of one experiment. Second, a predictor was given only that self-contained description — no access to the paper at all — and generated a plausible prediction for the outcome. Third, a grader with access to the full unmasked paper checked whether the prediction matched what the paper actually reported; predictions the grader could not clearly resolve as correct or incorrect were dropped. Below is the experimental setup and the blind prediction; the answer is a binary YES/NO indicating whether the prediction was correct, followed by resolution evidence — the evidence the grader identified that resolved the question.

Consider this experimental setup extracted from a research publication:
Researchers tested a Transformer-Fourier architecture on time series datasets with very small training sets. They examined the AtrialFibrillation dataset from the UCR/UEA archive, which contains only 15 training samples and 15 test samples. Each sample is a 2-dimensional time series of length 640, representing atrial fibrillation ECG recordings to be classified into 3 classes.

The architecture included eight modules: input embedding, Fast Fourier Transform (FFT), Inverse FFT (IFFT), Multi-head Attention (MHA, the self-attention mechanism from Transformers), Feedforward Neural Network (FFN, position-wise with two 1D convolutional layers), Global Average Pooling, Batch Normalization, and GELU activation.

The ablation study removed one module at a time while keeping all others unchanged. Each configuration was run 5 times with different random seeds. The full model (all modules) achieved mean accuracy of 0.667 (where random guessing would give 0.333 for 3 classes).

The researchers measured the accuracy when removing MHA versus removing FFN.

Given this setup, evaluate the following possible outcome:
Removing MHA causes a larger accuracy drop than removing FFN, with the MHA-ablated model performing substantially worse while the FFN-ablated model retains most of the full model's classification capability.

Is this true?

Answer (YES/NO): YES